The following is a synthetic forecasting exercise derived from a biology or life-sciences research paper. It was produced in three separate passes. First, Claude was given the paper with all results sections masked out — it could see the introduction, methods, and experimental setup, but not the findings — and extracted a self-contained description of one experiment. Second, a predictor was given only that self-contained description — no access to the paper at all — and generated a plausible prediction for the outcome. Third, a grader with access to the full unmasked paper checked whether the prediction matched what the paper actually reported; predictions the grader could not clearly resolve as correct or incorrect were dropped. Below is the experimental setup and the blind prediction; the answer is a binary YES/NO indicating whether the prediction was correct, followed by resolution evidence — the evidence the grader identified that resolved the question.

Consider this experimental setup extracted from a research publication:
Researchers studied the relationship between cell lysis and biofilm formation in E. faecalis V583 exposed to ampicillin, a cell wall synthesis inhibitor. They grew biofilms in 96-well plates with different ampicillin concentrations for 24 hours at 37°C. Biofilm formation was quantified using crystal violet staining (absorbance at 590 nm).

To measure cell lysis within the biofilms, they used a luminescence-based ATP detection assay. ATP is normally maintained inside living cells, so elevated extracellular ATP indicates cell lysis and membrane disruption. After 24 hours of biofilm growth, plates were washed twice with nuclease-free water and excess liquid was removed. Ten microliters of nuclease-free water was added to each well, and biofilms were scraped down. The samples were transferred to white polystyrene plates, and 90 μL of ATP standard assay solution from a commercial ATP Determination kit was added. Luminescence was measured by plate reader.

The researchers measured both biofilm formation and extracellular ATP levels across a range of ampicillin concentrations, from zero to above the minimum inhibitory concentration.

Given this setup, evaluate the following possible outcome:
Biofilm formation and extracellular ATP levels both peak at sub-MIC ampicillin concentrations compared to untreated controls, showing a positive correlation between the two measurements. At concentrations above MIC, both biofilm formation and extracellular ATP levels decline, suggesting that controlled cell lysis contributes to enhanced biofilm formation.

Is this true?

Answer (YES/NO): NO